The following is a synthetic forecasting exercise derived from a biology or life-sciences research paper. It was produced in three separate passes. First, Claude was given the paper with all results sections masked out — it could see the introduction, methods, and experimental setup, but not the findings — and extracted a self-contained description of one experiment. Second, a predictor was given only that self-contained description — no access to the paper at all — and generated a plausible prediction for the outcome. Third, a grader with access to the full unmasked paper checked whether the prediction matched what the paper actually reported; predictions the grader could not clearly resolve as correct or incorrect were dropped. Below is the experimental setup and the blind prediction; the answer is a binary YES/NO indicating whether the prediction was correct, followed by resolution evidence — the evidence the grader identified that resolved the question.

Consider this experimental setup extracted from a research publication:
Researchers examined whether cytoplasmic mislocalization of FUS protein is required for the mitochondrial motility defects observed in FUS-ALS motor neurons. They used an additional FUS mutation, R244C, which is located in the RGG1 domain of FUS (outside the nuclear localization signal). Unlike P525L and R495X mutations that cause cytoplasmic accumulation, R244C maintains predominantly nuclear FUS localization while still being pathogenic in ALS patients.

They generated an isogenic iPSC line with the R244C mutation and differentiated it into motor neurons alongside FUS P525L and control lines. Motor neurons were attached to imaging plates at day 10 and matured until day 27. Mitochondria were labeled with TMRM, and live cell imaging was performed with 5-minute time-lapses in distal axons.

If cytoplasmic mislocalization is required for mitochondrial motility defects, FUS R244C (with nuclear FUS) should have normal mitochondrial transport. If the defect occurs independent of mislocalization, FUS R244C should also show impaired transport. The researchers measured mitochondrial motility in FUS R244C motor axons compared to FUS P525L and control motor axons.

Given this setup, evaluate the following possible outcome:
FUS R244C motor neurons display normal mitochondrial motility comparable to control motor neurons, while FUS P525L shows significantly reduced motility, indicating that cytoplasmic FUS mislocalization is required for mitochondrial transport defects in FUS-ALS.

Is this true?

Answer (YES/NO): NO